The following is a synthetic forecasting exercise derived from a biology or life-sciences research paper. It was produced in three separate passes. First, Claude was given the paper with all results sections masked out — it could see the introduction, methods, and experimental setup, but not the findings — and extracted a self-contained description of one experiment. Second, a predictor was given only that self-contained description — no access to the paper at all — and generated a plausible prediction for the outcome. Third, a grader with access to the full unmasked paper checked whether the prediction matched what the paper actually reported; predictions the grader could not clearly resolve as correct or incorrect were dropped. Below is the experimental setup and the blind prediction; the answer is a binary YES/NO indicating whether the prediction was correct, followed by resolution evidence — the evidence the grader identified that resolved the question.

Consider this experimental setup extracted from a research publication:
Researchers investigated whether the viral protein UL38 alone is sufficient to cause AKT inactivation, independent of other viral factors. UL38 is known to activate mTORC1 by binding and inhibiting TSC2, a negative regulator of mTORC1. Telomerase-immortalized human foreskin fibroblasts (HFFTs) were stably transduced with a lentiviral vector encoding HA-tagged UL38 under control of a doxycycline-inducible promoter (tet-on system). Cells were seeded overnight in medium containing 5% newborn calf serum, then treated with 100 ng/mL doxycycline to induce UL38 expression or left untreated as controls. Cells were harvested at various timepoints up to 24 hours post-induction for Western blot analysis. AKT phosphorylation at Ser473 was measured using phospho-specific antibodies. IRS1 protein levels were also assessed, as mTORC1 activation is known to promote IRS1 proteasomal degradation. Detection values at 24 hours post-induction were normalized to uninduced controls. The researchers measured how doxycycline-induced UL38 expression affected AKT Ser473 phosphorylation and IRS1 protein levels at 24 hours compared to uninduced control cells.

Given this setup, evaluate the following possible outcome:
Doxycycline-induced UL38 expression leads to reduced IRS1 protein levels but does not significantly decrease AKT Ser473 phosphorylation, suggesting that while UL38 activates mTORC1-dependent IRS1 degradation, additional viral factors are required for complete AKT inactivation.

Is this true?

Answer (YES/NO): NO